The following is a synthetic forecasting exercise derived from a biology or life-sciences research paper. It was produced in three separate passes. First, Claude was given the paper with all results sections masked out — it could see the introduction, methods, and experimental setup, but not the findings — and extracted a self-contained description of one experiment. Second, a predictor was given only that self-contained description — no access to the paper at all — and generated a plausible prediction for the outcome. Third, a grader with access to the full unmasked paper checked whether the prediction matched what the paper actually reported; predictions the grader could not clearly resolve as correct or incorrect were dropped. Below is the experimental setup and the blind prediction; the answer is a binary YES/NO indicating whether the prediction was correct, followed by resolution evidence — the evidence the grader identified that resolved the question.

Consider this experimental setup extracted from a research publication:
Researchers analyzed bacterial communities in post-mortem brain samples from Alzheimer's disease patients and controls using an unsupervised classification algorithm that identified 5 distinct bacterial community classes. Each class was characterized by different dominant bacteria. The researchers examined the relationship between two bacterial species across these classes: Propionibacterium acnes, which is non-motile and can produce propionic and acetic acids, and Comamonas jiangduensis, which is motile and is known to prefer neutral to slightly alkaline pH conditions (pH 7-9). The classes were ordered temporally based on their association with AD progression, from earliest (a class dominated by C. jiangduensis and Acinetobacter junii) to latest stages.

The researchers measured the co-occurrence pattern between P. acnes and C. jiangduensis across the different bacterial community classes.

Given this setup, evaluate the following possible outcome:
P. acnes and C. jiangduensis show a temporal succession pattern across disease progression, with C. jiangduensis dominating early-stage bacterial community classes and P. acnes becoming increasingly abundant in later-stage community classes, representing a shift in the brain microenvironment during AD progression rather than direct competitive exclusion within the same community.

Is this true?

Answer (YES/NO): NO